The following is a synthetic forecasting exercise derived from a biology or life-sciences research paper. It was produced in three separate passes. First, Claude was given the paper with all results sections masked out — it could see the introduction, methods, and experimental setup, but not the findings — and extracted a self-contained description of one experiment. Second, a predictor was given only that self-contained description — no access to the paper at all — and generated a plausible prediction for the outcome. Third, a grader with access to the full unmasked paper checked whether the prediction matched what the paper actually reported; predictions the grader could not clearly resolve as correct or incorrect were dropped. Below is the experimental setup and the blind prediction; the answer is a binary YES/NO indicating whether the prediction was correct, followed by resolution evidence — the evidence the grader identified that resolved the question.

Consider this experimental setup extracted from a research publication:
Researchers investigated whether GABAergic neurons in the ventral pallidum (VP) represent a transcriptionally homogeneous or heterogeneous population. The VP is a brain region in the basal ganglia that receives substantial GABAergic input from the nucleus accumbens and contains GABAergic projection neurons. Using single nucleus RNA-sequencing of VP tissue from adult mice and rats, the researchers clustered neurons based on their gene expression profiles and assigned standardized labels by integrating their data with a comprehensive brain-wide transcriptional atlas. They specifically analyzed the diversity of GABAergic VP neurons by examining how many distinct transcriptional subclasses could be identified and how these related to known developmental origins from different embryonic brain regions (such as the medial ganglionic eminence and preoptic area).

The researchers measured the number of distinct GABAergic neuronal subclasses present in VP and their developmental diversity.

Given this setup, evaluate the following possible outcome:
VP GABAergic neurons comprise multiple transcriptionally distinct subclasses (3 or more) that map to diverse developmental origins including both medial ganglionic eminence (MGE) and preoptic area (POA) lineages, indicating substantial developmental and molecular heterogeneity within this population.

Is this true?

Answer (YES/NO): YES